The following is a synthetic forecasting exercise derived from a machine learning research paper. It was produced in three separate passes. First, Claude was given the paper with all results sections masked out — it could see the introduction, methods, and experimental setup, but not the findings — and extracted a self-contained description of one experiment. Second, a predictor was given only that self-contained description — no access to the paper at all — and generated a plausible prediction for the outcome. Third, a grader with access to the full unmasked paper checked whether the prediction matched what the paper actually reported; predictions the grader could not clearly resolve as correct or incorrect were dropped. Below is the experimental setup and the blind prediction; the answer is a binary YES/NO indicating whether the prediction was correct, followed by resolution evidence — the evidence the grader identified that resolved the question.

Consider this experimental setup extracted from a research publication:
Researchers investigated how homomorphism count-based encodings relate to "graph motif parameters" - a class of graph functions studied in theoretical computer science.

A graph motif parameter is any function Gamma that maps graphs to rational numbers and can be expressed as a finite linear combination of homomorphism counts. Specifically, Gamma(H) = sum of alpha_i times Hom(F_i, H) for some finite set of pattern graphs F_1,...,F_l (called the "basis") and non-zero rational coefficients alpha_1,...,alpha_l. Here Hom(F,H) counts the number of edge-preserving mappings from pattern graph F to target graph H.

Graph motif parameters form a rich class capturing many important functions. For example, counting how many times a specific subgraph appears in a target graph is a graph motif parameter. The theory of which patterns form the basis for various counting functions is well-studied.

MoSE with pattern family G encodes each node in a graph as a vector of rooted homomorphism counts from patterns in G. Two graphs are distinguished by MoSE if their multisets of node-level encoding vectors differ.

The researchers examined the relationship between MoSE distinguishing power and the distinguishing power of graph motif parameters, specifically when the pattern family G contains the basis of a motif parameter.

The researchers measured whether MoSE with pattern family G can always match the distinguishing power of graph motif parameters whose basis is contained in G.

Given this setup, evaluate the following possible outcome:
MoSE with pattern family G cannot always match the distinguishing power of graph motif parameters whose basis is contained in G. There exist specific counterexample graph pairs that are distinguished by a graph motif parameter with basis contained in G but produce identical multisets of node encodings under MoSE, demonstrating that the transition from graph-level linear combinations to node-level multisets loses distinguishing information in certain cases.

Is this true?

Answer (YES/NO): NO